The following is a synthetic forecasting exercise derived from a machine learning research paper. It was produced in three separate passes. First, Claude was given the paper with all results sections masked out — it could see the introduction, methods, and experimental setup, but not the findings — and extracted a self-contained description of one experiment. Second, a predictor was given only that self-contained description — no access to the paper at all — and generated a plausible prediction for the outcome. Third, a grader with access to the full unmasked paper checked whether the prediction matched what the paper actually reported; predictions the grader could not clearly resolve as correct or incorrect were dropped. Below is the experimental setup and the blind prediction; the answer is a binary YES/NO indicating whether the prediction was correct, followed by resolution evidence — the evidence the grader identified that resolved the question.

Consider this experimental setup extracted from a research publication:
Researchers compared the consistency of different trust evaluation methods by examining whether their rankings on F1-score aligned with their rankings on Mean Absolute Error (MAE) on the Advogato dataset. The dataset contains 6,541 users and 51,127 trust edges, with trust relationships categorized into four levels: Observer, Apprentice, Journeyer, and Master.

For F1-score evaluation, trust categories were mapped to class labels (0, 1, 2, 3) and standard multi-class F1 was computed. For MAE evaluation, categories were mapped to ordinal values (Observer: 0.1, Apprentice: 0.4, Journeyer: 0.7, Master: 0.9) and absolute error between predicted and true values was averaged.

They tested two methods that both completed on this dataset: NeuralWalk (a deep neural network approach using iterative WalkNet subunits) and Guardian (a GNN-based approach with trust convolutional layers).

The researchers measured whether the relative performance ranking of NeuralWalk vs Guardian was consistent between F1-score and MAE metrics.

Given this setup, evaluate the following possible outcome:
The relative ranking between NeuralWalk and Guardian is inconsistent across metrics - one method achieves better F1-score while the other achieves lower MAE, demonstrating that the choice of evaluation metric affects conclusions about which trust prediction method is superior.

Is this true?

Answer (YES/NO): NO